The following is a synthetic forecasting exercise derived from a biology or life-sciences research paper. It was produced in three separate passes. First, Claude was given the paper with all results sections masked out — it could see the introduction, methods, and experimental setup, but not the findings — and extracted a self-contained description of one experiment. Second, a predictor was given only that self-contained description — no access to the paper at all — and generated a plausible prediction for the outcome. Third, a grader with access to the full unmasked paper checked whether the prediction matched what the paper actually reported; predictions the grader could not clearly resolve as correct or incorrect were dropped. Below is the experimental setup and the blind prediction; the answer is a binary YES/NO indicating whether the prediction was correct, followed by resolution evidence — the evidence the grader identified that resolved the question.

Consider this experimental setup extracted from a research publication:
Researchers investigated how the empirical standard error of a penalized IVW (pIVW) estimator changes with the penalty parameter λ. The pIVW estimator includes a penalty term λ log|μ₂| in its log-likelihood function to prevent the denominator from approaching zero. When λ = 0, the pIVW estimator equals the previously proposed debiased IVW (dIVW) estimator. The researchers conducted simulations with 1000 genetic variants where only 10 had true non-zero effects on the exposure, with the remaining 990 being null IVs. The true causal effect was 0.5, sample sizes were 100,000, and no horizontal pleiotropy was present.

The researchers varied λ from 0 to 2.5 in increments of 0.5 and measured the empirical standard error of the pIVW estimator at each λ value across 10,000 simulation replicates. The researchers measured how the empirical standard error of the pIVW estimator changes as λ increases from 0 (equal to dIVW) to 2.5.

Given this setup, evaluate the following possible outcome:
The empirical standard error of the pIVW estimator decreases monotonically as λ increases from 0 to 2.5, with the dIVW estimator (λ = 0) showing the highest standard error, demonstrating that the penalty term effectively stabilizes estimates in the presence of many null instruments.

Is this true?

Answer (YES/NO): YES